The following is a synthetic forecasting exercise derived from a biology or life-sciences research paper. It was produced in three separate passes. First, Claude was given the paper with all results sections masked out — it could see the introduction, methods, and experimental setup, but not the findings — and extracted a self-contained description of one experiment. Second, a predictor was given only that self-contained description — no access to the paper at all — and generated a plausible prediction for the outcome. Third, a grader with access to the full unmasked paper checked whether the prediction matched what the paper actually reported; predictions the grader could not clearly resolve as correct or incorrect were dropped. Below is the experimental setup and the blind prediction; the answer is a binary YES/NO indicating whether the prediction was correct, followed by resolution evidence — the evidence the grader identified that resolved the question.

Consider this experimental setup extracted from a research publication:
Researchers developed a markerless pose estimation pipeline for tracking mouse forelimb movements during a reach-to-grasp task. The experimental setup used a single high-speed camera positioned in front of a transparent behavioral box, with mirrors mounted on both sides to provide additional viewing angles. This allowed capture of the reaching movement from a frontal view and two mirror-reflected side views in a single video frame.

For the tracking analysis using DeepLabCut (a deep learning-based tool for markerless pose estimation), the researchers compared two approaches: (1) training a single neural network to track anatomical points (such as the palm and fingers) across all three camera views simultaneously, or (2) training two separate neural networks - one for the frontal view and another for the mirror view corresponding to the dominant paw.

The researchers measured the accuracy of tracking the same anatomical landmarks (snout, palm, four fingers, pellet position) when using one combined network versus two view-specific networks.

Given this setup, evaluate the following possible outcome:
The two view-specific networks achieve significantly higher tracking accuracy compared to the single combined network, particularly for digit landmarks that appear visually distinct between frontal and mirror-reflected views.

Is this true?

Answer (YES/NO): NO